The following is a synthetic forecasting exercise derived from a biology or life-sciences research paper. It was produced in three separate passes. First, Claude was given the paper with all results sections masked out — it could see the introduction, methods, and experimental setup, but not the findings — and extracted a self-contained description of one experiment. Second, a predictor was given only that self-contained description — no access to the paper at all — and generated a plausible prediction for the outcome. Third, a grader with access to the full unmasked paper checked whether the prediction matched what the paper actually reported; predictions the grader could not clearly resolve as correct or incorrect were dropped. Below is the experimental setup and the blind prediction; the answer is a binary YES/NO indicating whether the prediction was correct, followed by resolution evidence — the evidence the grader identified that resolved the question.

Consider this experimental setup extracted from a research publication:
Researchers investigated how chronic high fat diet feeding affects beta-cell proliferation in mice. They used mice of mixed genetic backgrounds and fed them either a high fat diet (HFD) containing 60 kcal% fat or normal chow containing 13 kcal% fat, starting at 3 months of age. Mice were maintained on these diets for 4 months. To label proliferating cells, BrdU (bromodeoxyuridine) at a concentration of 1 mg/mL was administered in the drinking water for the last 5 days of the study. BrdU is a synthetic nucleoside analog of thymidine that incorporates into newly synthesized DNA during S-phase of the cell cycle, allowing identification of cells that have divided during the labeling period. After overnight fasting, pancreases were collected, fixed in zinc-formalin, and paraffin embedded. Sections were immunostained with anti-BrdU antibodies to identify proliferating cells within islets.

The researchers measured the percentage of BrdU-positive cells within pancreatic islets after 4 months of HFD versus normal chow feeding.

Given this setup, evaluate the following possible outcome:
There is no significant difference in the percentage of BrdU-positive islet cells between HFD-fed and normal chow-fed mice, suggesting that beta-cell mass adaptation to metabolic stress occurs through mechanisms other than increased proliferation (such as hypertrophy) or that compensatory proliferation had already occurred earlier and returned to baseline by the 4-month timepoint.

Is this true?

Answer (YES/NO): NO